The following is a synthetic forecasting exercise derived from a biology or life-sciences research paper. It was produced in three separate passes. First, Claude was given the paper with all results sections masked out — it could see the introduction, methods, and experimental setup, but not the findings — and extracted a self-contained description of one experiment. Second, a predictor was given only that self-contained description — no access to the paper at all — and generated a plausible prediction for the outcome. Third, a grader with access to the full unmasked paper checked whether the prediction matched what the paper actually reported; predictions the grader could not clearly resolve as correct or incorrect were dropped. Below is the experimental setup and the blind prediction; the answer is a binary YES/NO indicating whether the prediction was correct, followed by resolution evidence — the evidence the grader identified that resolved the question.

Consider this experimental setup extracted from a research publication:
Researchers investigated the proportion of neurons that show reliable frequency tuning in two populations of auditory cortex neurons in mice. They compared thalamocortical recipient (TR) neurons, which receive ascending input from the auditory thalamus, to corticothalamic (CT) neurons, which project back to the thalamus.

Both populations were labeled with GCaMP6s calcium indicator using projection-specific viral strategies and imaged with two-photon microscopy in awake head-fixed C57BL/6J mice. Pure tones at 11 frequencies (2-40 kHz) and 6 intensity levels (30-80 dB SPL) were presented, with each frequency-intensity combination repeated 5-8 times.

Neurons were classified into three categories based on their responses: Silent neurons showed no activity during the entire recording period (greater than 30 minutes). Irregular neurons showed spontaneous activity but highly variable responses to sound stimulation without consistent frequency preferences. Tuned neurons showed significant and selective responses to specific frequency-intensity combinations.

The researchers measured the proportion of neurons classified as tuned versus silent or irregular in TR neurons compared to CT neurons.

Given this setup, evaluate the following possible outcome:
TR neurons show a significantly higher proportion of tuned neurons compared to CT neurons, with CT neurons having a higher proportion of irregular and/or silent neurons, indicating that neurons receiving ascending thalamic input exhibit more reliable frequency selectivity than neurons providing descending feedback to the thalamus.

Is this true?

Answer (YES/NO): YES